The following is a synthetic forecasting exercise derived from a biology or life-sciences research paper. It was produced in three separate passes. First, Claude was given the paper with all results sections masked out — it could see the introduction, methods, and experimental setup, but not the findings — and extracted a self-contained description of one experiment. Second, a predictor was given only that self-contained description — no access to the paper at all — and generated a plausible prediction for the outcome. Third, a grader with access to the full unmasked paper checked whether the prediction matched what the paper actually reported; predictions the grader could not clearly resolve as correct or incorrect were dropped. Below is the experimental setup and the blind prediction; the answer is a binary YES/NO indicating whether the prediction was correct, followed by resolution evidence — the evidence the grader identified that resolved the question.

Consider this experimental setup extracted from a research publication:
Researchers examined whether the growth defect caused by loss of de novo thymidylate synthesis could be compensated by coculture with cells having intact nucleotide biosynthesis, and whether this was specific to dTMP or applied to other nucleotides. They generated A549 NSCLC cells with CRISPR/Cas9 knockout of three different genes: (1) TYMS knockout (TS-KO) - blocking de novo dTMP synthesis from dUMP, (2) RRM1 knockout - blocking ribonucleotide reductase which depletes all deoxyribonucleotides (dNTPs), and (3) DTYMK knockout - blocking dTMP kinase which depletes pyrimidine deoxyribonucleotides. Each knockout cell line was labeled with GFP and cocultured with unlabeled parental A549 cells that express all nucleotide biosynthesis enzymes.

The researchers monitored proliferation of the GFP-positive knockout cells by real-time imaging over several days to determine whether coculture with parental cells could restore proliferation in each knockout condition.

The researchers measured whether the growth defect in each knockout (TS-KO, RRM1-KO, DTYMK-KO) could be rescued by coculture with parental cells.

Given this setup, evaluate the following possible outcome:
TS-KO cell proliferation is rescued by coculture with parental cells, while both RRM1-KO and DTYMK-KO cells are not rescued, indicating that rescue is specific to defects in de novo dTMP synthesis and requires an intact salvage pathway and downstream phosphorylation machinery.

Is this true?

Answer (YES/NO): YES